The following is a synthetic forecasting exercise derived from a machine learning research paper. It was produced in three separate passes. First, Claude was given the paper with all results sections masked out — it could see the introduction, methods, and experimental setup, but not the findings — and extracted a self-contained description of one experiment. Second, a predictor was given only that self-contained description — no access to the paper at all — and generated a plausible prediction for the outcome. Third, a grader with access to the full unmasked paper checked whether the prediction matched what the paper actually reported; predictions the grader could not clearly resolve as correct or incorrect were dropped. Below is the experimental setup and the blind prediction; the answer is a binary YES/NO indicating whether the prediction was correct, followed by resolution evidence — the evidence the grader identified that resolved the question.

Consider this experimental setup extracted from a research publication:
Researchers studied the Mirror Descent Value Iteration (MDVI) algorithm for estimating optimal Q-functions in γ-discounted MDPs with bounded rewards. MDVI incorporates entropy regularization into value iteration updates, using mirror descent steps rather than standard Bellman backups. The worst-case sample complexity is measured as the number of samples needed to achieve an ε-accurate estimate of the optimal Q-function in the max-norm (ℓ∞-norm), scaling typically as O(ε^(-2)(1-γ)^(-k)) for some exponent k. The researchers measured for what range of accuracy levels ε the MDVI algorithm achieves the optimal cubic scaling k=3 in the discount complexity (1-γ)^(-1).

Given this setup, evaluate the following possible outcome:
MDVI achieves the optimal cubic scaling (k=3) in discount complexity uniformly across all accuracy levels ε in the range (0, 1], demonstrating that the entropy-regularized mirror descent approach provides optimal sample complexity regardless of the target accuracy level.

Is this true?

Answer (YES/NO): NO